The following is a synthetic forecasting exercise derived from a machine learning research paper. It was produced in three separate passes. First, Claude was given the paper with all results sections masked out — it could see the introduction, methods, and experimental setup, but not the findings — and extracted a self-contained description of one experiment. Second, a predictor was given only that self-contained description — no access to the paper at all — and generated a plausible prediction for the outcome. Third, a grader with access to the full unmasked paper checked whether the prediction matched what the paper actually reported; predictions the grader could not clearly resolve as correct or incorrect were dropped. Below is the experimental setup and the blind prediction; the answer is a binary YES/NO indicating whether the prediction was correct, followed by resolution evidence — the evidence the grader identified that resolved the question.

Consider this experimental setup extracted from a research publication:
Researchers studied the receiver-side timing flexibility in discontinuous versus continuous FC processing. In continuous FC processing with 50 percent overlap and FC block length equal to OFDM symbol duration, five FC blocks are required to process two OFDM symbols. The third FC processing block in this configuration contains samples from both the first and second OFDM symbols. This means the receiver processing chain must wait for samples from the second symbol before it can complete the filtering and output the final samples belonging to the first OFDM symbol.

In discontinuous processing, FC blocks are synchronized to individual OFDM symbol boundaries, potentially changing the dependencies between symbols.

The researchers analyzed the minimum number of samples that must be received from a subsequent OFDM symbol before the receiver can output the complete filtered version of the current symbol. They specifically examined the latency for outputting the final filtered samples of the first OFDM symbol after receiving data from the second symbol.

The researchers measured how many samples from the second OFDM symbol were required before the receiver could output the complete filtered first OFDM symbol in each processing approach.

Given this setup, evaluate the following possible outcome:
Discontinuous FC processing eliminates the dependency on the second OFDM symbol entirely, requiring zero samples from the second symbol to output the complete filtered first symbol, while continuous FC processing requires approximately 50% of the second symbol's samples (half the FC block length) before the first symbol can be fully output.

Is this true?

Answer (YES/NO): NO